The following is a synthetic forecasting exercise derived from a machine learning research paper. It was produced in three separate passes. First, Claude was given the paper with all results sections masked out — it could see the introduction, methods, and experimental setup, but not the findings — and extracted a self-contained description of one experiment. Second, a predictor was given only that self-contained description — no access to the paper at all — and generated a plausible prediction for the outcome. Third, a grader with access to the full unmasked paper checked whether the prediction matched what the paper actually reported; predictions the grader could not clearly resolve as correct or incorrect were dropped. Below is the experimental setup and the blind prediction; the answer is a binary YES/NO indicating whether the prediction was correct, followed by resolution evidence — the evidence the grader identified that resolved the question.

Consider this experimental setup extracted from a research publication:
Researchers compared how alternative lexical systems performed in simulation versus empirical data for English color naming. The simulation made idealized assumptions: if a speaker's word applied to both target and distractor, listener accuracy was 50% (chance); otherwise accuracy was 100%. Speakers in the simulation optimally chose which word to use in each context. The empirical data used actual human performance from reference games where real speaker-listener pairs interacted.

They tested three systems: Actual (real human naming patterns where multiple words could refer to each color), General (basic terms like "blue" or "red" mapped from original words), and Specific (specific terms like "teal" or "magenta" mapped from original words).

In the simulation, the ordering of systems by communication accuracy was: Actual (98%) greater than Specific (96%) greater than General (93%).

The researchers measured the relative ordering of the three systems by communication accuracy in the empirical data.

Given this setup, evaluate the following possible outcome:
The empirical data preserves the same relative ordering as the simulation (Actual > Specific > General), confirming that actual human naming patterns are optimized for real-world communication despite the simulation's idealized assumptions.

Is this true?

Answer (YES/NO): YES